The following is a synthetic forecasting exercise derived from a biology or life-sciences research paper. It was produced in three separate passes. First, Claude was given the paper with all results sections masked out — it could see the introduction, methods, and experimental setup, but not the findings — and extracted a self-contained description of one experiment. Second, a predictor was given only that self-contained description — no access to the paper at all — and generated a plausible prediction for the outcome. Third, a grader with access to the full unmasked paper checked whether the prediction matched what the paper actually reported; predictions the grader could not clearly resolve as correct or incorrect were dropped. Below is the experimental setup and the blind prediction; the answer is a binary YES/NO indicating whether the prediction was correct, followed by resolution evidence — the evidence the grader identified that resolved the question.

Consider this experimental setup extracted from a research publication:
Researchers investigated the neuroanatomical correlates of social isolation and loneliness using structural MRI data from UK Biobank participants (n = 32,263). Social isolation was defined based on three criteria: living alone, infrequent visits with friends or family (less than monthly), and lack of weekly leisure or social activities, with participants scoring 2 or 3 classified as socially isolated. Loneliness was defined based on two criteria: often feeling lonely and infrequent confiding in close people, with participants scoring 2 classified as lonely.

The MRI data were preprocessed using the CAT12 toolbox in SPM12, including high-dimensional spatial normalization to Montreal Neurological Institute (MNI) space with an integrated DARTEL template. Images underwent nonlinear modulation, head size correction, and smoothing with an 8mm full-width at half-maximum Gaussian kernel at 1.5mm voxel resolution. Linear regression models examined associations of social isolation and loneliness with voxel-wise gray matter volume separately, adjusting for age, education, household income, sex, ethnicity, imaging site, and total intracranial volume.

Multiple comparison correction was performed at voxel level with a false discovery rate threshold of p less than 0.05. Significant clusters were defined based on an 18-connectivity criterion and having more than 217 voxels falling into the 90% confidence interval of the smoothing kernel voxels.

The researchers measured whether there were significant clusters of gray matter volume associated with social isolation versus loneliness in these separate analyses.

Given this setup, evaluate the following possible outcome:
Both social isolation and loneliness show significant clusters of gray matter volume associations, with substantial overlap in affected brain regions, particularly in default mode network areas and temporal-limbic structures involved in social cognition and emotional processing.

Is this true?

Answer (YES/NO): NO